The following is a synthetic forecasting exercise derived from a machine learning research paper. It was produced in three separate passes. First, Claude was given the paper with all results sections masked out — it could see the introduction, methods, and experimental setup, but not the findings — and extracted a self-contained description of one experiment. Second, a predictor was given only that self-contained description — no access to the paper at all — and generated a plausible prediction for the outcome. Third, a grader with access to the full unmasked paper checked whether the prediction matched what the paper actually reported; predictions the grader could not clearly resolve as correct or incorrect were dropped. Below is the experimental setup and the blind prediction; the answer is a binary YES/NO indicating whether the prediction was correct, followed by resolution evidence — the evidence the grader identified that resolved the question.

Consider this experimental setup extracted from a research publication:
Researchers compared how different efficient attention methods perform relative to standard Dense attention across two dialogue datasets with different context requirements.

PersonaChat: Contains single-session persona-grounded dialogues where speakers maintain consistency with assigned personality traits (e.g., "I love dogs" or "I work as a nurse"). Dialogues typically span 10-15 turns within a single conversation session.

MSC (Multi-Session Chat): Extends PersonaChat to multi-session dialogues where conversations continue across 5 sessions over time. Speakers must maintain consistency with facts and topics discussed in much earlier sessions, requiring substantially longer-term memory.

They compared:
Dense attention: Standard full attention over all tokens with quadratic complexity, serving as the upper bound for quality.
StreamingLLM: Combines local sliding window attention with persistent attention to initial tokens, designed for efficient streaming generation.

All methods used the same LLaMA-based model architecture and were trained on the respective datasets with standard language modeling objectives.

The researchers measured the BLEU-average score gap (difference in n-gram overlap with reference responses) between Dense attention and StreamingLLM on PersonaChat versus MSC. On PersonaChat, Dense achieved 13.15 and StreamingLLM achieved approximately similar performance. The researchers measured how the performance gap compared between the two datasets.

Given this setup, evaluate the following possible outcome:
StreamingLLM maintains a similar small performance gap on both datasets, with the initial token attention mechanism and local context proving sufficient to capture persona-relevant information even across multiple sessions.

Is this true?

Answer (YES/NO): NO